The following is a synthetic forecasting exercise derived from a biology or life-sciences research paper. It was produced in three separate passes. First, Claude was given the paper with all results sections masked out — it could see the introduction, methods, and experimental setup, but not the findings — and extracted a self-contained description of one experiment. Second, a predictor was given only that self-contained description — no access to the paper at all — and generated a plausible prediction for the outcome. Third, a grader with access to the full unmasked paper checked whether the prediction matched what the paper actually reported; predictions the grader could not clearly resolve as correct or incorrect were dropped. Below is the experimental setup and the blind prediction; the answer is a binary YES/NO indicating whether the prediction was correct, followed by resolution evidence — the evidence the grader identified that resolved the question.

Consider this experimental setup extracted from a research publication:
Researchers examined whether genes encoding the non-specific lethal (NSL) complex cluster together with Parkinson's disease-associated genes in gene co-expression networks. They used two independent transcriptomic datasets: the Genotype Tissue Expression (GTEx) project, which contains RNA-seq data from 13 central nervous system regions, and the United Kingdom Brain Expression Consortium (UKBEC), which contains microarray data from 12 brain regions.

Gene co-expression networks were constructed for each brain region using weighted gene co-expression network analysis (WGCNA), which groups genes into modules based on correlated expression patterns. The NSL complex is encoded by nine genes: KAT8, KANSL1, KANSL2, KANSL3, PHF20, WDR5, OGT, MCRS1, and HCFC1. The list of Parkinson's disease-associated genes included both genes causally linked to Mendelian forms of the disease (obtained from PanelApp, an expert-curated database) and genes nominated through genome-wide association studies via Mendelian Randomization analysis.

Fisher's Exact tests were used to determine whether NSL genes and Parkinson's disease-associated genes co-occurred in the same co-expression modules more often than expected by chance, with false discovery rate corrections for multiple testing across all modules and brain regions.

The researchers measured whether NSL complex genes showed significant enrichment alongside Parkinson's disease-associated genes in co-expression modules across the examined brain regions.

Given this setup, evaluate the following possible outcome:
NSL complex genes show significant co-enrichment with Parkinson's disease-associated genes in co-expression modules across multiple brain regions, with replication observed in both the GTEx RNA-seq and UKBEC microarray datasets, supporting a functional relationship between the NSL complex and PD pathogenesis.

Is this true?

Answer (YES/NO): NO